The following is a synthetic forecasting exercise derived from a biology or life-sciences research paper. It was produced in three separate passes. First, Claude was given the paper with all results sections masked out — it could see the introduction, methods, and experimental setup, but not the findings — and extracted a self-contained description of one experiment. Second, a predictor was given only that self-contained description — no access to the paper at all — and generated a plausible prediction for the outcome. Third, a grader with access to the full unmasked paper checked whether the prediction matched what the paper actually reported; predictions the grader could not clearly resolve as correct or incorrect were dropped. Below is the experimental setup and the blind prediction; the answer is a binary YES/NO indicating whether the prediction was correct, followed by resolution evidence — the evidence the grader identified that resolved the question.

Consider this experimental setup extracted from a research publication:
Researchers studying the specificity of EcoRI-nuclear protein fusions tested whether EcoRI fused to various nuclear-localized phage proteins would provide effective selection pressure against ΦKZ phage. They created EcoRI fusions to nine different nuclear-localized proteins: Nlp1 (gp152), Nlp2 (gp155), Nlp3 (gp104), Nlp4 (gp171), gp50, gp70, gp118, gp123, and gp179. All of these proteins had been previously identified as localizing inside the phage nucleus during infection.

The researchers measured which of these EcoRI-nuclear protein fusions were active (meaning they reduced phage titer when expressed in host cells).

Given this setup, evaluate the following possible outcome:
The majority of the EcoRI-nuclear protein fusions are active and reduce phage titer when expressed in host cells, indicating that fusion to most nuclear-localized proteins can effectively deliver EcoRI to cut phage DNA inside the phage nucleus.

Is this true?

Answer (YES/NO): NO